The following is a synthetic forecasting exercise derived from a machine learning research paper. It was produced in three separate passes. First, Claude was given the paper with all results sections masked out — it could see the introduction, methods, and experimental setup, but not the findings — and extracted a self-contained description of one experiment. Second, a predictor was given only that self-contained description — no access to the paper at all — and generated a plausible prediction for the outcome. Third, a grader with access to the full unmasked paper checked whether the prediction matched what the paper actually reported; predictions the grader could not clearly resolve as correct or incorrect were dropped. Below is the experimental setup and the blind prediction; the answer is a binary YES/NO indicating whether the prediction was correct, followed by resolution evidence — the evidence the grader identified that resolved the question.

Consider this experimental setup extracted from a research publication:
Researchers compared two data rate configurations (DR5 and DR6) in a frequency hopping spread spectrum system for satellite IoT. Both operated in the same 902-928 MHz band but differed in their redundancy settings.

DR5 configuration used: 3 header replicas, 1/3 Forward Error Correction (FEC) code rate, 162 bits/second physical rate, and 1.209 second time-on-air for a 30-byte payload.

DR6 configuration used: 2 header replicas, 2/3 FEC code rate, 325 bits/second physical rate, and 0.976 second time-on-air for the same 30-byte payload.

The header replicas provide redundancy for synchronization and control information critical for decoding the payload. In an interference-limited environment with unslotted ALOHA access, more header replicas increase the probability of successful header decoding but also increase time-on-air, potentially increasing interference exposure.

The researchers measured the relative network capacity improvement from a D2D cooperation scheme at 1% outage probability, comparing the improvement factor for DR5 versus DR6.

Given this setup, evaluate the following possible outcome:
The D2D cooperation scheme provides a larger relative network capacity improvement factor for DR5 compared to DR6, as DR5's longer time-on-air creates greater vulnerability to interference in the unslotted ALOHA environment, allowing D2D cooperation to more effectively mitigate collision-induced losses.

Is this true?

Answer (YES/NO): NO